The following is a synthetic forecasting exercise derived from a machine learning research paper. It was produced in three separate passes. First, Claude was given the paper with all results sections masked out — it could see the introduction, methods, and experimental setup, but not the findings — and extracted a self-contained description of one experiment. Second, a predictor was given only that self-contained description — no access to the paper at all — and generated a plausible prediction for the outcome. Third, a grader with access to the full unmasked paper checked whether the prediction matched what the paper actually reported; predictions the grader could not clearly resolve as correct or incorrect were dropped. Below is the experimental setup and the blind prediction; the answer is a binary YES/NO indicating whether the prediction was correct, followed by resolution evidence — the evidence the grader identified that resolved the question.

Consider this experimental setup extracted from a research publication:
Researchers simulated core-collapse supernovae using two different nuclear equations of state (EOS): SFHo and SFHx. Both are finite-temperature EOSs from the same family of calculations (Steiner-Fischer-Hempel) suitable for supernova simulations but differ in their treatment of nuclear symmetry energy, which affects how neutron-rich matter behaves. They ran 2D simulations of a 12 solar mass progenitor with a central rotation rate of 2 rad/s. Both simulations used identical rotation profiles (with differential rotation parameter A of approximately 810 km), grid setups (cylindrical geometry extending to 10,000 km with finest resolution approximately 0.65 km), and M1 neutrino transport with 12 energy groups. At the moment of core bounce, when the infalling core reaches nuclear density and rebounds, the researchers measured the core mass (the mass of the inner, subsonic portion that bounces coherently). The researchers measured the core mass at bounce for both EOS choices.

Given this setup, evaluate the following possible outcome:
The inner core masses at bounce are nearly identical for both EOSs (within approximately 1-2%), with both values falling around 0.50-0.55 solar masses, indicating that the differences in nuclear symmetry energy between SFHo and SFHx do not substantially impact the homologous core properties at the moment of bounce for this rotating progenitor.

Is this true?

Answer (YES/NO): NO